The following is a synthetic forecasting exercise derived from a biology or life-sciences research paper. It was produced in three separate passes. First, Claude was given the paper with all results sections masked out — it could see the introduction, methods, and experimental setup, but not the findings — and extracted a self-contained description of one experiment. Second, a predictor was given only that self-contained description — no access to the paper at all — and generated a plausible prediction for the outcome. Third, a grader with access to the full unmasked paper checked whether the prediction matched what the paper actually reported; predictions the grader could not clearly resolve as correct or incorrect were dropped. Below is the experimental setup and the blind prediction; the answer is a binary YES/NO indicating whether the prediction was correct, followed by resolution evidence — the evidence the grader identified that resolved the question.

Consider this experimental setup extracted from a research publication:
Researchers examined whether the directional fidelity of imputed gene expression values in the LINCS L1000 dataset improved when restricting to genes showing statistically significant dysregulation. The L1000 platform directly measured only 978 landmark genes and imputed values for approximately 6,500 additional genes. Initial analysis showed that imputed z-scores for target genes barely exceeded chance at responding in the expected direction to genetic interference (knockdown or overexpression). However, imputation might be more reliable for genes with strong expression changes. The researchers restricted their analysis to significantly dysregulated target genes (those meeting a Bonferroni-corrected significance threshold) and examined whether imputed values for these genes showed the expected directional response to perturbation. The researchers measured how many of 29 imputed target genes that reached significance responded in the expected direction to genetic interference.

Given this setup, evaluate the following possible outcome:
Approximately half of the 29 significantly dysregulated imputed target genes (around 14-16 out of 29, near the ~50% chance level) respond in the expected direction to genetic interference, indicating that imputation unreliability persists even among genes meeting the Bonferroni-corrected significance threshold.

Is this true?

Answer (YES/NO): NO